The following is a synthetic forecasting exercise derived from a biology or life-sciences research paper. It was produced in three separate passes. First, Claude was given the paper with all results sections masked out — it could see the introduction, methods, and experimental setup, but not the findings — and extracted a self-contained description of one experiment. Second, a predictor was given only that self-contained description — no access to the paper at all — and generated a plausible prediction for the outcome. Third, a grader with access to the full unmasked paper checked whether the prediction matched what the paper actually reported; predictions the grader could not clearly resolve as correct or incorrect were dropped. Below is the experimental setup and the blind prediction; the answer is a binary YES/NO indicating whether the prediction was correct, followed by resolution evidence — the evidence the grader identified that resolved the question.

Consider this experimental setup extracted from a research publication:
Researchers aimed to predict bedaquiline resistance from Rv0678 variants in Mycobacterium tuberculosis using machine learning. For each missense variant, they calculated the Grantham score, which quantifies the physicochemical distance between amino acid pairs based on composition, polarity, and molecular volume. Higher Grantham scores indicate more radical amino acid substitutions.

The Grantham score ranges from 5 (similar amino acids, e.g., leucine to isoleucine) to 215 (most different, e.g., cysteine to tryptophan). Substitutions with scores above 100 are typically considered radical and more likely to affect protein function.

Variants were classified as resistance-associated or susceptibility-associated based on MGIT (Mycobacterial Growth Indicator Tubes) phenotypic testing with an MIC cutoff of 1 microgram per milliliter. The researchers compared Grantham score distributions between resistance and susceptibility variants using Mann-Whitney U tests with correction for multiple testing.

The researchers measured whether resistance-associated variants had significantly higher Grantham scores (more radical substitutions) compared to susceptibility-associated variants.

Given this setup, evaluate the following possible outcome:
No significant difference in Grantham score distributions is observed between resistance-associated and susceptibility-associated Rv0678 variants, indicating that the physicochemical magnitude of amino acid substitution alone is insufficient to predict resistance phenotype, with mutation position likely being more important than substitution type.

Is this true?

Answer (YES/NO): YES